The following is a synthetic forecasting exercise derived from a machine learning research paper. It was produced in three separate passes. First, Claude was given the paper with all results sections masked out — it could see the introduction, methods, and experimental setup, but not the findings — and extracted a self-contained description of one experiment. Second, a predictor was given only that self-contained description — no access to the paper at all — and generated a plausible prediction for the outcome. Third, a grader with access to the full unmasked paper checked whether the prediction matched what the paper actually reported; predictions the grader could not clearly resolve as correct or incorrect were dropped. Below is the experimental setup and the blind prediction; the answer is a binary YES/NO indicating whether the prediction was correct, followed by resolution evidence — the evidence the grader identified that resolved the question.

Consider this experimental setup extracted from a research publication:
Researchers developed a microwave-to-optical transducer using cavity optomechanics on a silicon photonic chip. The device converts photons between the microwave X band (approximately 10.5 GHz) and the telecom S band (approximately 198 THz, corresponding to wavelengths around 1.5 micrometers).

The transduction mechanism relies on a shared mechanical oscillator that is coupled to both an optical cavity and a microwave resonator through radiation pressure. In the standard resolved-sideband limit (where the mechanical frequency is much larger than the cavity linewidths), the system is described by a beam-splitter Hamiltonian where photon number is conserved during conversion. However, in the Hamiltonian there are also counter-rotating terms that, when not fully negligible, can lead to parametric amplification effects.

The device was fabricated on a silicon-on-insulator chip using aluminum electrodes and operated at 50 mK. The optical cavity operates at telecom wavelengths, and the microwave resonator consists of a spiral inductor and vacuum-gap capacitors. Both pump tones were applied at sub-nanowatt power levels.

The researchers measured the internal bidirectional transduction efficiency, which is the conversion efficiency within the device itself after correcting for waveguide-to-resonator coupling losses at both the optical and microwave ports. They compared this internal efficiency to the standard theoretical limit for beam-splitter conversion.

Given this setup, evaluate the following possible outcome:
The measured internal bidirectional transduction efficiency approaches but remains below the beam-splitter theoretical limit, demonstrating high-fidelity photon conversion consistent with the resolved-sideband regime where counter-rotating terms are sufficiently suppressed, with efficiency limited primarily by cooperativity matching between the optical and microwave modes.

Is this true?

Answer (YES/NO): NO